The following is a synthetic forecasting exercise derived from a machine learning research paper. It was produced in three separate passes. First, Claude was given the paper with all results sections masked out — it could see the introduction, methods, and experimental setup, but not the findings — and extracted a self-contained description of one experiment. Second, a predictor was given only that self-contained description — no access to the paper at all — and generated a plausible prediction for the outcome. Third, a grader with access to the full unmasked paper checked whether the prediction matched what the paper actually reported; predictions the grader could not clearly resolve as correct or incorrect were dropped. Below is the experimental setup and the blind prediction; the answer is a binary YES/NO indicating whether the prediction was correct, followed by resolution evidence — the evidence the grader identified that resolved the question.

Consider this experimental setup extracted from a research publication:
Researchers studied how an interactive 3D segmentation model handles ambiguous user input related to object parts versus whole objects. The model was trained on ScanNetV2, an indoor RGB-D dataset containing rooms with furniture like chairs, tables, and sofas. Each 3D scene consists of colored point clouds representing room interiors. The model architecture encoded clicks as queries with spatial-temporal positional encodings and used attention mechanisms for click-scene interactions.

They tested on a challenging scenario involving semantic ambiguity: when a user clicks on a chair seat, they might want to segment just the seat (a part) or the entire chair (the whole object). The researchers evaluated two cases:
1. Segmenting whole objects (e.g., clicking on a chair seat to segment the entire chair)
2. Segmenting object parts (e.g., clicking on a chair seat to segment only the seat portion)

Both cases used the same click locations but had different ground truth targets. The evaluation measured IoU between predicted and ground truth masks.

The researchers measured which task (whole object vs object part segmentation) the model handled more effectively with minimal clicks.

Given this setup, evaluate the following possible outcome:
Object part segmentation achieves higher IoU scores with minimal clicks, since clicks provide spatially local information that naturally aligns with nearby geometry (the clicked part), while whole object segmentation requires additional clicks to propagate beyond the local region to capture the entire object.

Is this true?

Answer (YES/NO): NO